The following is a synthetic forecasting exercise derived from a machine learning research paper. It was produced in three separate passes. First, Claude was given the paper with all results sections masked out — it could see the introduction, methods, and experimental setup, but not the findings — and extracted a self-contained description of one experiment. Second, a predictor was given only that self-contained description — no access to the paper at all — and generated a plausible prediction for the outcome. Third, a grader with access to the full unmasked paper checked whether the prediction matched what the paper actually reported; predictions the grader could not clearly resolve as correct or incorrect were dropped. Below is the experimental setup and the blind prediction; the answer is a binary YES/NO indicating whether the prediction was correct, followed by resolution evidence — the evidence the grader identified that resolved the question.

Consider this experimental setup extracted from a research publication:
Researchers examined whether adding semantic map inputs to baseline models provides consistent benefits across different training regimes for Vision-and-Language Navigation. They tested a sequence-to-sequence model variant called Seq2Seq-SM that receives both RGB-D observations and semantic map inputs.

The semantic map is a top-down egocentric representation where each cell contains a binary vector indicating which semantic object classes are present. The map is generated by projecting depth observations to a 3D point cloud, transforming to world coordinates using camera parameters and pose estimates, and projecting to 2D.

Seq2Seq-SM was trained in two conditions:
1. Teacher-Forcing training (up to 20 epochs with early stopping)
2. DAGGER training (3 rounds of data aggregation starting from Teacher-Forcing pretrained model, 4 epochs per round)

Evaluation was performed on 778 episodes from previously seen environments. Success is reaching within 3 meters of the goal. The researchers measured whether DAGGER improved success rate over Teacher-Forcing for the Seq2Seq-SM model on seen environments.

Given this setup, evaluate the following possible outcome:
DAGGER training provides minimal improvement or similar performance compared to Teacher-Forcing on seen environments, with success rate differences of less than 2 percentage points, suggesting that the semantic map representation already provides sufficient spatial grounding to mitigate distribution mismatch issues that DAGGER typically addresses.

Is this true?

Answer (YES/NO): NO